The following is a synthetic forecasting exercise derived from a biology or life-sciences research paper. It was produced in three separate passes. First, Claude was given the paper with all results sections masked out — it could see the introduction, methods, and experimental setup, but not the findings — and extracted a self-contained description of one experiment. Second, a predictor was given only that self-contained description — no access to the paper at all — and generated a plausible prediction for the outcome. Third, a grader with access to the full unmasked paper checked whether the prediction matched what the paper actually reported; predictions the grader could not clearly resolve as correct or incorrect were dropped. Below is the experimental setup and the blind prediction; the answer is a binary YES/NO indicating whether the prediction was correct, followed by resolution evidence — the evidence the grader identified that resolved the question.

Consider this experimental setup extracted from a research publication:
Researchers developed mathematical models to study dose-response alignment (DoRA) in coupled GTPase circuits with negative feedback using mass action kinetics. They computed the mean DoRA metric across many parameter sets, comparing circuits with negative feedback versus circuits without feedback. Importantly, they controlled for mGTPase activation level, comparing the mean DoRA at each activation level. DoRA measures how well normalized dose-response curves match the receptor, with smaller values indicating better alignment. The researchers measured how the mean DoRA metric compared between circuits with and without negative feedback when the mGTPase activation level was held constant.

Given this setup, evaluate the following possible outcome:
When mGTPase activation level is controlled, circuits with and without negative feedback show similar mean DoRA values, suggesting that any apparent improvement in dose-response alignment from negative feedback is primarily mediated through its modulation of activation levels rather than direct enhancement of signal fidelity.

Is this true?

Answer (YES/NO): NO